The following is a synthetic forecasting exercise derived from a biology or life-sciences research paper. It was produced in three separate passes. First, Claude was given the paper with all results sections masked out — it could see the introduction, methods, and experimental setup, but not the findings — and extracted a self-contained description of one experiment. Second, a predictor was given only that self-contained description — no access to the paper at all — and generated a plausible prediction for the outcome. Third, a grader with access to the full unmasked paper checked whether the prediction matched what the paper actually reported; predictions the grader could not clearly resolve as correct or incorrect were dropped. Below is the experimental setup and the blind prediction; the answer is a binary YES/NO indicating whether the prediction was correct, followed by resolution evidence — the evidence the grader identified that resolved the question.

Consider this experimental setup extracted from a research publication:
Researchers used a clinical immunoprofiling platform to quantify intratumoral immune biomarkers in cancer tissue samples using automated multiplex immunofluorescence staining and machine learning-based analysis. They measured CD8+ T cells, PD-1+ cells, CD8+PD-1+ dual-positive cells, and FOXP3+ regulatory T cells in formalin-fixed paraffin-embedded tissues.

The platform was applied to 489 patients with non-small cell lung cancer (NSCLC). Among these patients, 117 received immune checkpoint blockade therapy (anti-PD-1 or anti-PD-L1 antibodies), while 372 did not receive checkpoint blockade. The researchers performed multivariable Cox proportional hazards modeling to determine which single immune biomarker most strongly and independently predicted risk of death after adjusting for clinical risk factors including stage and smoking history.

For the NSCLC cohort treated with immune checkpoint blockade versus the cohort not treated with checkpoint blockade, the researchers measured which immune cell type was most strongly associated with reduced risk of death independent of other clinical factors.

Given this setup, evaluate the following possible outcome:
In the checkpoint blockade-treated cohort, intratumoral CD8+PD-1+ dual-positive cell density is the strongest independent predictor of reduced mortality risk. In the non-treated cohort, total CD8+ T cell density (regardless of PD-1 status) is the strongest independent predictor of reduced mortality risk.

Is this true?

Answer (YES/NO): NO